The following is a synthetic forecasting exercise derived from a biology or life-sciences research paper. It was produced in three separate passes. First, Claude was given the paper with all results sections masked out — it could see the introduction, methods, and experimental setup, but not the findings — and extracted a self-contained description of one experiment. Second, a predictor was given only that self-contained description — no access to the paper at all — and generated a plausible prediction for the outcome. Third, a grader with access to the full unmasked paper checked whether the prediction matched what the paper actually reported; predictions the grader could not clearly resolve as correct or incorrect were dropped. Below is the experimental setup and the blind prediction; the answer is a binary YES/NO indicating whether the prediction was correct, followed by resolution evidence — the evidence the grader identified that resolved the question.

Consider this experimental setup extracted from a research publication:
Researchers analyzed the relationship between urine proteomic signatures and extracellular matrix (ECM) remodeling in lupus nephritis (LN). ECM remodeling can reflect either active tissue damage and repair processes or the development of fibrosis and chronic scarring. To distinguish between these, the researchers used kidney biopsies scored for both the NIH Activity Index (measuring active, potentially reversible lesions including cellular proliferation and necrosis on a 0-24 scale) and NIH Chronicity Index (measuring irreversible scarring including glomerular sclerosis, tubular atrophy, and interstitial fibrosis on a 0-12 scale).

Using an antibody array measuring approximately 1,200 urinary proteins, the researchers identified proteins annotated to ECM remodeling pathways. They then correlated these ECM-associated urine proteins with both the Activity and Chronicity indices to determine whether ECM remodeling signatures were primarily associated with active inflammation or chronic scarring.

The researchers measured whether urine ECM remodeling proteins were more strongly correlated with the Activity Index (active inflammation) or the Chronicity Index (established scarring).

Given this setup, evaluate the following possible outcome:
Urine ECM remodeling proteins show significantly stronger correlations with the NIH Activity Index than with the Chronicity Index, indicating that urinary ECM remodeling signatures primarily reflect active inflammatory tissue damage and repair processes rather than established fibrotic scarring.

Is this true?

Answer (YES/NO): YES